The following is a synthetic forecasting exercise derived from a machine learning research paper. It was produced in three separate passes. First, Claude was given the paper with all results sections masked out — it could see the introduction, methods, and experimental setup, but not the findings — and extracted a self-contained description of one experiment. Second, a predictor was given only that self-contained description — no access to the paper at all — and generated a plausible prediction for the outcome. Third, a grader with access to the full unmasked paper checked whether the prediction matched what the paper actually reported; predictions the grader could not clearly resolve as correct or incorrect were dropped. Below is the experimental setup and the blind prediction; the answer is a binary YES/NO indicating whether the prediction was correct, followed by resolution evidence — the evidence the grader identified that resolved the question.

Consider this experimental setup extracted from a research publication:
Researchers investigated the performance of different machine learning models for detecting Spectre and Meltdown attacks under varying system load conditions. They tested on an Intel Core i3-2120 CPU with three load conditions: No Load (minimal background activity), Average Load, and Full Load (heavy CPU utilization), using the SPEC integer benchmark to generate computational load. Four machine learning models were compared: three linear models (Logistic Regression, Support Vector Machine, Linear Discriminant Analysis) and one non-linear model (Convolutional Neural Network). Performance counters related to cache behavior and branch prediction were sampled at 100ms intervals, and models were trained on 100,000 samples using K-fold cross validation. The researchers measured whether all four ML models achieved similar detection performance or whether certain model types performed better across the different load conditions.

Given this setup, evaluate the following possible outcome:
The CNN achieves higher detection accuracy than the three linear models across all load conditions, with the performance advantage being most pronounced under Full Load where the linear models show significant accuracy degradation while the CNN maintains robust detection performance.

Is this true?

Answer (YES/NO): NO